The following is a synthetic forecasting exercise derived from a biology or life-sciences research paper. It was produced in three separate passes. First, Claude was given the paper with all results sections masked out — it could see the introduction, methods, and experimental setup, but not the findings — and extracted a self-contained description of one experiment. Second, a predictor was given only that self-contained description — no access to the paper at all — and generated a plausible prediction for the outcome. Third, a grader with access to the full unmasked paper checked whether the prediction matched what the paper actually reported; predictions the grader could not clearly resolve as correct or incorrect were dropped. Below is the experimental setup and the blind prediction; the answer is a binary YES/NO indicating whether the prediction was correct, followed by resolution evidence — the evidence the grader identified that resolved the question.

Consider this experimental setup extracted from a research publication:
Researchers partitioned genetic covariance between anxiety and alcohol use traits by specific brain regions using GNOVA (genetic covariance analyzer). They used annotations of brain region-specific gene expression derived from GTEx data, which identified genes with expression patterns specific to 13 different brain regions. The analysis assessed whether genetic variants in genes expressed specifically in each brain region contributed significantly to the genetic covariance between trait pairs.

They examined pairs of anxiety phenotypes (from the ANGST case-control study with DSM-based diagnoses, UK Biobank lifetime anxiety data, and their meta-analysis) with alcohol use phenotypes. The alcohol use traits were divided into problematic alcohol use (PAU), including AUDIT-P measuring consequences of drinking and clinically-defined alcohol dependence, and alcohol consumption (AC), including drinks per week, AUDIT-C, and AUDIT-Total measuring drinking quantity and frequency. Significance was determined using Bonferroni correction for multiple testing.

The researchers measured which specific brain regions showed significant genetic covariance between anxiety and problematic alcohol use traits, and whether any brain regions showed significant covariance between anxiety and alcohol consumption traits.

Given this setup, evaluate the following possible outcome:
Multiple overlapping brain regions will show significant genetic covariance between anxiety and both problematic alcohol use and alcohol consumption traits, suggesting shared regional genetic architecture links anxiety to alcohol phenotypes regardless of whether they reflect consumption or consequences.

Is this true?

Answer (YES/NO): NO